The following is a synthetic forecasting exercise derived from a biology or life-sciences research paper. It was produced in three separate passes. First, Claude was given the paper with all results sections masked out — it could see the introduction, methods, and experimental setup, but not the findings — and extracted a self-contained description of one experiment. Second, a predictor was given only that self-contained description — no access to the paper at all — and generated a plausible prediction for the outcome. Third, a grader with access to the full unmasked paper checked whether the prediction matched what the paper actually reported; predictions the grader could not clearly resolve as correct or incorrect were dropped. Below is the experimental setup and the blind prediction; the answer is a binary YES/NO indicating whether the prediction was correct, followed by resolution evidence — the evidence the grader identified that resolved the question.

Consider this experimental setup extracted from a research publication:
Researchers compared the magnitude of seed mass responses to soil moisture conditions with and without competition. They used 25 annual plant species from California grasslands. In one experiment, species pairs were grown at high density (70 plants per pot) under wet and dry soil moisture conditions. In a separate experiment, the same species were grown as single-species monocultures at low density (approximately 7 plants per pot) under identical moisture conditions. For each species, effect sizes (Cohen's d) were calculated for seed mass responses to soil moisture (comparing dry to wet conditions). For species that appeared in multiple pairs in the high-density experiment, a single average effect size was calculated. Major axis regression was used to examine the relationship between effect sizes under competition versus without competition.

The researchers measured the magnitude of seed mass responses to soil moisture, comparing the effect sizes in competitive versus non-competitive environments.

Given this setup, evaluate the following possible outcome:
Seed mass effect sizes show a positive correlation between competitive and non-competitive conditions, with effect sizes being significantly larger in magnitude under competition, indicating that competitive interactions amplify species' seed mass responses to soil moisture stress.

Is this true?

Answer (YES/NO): NO